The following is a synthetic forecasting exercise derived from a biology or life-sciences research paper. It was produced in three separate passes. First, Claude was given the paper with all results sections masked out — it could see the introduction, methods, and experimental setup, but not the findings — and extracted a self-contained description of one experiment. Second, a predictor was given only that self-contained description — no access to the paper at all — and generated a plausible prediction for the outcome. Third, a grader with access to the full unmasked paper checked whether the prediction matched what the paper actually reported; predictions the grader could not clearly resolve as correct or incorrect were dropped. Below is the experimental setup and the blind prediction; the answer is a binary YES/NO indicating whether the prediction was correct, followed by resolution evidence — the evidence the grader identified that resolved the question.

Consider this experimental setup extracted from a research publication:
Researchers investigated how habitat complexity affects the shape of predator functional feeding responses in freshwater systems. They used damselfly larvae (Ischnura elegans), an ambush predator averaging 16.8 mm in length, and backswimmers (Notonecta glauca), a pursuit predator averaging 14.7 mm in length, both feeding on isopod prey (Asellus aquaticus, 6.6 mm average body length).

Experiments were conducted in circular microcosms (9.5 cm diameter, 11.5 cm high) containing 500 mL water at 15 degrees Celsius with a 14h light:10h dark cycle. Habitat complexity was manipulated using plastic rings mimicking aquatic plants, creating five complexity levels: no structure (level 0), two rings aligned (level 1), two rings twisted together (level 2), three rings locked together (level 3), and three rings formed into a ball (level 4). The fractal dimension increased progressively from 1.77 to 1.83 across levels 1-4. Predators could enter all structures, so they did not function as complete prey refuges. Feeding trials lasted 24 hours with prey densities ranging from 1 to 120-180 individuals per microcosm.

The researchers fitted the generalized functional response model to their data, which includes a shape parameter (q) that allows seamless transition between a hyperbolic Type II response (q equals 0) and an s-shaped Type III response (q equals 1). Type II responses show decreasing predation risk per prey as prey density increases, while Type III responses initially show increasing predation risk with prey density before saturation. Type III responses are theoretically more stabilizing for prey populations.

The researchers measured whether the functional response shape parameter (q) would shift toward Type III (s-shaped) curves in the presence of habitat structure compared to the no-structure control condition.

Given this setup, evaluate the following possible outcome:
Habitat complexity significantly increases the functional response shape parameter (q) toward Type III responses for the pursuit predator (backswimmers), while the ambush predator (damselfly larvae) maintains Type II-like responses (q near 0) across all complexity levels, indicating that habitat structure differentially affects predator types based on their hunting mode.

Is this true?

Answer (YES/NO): NO